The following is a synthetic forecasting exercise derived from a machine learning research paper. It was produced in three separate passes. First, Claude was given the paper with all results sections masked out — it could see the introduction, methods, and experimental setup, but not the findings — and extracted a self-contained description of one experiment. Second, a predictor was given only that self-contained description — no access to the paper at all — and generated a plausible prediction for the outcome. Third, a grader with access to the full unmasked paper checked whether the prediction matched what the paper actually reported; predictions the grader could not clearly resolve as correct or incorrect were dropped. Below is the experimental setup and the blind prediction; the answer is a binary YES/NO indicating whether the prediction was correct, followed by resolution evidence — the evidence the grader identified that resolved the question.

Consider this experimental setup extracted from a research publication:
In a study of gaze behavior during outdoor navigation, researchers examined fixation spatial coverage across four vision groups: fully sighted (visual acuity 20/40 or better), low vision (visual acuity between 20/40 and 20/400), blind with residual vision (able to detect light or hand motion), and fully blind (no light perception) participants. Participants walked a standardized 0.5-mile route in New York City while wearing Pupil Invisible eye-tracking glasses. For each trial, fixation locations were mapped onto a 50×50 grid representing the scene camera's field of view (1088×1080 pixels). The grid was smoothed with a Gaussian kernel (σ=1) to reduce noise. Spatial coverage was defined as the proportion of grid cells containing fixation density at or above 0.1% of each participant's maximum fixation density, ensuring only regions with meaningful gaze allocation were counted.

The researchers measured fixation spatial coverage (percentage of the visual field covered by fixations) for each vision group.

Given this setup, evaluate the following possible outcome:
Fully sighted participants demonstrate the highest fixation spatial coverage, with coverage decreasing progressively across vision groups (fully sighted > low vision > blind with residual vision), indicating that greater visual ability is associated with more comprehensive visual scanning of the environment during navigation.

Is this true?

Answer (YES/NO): YES